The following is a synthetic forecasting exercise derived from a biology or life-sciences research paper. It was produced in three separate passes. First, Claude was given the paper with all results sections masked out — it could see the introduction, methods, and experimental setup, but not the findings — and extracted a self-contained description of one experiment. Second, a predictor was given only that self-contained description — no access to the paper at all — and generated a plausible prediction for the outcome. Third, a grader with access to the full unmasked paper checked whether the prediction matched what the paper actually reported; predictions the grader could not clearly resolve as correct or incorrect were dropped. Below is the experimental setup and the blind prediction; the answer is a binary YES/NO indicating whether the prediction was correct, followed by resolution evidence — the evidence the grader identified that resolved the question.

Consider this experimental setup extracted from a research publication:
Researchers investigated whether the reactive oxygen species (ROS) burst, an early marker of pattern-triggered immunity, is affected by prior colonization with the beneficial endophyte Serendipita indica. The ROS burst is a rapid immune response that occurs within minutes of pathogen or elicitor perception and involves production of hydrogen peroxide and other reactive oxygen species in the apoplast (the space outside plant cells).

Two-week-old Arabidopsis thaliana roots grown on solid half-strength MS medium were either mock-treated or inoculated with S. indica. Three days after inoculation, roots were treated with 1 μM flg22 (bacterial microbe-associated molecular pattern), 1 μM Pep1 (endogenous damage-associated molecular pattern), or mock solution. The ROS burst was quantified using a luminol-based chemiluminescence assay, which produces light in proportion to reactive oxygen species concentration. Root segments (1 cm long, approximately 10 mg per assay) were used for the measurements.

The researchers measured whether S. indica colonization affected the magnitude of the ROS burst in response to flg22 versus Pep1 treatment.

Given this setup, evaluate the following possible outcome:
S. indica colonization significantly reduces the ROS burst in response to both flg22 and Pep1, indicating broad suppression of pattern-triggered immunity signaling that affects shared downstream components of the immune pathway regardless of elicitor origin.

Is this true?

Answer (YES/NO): NO